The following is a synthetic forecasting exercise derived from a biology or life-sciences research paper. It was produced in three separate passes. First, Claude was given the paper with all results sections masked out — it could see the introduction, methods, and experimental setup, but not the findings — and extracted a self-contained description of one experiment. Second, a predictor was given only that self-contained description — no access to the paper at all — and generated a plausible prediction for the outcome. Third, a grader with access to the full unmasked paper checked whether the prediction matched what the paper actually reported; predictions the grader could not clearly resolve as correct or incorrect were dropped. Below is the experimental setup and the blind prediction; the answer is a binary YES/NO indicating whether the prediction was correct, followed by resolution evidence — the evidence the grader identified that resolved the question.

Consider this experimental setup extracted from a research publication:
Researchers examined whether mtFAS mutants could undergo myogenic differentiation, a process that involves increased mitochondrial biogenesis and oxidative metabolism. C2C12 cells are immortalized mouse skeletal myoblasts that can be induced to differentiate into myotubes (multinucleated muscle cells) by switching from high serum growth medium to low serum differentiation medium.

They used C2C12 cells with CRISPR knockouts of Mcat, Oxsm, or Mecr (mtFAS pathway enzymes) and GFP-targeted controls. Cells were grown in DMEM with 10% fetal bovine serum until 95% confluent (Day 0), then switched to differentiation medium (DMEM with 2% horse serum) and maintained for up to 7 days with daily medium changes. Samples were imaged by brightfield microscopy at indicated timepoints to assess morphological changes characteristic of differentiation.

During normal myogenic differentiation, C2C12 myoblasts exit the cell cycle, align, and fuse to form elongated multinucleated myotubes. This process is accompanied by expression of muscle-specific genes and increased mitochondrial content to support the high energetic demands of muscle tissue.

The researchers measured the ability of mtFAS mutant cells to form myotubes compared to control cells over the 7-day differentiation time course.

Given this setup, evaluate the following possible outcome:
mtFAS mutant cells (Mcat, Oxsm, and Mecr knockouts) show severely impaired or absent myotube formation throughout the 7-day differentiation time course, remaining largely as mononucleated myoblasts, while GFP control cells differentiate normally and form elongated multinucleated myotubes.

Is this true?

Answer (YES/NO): YES